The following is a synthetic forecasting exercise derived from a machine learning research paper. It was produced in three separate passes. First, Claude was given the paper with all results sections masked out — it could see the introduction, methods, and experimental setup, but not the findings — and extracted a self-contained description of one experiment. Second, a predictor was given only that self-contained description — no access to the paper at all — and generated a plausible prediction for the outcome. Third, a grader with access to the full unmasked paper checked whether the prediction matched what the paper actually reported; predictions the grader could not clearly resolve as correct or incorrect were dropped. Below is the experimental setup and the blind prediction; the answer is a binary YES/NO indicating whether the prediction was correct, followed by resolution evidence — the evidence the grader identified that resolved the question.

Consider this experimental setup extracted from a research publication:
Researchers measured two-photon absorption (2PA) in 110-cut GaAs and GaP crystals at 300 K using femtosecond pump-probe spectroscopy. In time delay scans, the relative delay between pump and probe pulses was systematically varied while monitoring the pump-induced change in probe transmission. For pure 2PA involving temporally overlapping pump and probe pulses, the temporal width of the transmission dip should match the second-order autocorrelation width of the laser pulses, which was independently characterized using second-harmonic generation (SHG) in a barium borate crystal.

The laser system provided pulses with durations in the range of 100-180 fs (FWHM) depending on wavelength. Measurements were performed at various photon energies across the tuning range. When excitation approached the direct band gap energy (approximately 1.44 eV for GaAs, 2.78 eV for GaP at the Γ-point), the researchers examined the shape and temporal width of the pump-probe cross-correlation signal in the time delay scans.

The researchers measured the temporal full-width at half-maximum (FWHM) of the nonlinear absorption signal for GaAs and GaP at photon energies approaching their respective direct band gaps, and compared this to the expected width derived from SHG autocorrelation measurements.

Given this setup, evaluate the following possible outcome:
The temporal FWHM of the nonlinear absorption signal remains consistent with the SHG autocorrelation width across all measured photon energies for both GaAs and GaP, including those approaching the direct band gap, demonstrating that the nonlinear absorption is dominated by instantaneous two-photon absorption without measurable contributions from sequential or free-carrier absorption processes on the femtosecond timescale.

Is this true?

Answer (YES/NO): NO